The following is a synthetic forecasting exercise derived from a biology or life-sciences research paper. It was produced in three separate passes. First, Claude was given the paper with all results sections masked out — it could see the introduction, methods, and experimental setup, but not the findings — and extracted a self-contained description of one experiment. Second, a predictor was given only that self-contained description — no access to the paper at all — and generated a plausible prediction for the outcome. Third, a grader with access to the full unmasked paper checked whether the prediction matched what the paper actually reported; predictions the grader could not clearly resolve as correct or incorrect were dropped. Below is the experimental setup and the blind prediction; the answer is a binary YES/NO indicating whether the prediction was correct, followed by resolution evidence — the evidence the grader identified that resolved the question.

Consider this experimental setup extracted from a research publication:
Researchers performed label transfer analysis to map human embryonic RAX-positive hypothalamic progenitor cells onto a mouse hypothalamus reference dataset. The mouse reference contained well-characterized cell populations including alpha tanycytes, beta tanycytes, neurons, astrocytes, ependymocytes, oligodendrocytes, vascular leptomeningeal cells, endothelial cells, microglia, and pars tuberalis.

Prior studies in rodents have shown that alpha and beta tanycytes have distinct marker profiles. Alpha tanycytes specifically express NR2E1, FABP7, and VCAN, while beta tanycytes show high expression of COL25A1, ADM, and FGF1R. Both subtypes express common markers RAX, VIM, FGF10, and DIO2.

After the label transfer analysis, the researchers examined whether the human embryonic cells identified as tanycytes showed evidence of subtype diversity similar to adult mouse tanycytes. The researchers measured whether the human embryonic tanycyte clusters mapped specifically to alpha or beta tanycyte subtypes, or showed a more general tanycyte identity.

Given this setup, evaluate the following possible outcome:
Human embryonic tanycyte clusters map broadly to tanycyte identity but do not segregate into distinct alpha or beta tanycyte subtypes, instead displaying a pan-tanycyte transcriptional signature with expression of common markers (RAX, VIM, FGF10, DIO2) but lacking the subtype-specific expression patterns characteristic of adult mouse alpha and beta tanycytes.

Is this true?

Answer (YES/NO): NO